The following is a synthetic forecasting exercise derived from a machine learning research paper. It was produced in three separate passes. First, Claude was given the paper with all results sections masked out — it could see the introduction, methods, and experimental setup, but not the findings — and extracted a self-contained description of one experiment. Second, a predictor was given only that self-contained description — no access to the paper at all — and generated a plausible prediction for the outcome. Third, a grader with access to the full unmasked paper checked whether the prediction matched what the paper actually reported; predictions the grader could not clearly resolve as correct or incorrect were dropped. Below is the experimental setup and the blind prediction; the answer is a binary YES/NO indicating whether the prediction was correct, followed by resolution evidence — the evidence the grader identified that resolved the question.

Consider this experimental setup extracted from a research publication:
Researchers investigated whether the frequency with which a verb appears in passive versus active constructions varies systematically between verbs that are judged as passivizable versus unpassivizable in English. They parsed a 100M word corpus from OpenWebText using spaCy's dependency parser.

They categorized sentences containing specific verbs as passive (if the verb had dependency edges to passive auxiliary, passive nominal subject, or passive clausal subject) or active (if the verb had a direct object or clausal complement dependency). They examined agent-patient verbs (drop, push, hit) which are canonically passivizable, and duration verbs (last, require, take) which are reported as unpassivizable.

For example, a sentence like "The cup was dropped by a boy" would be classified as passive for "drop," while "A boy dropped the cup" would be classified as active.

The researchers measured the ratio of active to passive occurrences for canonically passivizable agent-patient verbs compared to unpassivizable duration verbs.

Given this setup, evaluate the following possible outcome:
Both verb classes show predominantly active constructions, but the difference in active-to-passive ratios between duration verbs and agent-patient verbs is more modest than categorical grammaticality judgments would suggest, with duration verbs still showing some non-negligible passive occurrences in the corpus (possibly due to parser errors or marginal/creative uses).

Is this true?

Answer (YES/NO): NO